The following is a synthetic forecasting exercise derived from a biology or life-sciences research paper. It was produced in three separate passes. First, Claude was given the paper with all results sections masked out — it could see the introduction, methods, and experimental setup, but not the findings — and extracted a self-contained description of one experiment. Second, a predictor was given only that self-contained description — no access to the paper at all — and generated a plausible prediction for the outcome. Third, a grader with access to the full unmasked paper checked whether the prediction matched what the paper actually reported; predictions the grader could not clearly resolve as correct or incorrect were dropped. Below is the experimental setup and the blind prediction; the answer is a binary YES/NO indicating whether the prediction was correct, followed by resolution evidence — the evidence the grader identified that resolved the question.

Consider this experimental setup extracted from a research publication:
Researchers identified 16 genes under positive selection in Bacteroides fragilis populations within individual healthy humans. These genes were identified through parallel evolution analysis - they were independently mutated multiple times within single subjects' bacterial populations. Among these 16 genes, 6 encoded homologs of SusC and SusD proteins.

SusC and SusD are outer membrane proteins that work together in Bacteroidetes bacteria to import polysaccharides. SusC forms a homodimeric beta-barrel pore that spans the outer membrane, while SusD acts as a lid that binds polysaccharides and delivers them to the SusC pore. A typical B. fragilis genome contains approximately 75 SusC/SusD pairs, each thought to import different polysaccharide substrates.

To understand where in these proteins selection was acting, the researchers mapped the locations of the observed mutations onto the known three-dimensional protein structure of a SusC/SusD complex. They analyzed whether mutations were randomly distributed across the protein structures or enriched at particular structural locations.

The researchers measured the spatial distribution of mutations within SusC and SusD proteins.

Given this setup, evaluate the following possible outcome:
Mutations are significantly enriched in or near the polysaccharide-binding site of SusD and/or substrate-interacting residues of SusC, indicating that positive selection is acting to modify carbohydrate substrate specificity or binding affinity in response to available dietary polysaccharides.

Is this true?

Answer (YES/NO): NO